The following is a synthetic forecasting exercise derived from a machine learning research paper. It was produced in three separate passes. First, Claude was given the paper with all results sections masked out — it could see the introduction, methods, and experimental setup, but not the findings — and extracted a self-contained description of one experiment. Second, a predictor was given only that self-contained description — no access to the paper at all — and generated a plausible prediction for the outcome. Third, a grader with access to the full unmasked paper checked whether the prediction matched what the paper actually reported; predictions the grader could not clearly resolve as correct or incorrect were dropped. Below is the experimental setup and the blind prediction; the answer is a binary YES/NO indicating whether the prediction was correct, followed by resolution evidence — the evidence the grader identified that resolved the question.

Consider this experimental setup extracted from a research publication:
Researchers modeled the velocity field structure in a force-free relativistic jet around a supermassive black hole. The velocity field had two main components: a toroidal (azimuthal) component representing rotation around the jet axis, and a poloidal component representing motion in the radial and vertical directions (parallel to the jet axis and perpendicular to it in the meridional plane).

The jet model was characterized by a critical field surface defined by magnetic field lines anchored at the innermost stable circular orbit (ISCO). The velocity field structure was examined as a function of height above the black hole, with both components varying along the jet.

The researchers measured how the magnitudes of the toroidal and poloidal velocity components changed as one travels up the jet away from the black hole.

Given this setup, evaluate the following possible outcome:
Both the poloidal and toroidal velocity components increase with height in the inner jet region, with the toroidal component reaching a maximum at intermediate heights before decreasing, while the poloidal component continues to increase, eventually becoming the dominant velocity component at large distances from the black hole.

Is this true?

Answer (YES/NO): NO